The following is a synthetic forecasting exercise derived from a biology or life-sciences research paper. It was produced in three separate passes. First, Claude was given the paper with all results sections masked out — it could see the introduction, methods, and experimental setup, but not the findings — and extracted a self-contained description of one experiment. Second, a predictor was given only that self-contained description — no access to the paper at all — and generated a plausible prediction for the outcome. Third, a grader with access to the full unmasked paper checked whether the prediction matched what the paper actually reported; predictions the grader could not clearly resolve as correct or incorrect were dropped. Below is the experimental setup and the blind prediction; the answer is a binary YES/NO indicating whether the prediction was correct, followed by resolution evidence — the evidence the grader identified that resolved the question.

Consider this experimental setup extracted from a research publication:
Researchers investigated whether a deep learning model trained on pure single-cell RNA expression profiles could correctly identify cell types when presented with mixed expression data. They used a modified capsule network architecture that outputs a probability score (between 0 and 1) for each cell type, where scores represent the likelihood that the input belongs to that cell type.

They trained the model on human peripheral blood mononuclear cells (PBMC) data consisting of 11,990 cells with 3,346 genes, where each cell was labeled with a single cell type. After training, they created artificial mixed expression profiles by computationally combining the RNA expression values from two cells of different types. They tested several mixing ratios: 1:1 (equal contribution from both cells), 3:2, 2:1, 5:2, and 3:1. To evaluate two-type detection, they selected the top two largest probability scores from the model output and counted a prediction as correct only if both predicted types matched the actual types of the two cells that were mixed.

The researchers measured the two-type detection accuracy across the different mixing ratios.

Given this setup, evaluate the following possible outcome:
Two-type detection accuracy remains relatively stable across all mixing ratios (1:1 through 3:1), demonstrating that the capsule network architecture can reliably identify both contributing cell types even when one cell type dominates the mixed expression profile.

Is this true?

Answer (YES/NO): NO